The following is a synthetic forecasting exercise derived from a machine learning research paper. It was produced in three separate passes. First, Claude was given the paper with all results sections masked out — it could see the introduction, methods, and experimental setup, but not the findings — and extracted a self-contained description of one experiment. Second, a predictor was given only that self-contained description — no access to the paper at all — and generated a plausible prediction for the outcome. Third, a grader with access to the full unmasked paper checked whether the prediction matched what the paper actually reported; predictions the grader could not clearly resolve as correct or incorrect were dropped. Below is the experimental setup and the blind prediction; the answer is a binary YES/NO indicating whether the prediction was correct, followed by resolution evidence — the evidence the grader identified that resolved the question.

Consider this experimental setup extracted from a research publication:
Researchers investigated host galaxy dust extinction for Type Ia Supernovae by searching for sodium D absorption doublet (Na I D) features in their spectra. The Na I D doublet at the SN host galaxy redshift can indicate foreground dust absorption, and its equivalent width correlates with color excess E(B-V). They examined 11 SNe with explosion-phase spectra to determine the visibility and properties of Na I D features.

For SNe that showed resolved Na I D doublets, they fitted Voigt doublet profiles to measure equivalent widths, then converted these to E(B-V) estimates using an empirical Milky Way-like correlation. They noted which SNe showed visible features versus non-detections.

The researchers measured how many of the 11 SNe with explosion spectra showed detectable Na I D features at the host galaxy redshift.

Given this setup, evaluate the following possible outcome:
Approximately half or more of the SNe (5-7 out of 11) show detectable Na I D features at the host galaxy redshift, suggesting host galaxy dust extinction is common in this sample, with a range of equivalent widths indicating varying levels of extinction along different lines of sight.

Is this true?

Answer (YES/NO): NO